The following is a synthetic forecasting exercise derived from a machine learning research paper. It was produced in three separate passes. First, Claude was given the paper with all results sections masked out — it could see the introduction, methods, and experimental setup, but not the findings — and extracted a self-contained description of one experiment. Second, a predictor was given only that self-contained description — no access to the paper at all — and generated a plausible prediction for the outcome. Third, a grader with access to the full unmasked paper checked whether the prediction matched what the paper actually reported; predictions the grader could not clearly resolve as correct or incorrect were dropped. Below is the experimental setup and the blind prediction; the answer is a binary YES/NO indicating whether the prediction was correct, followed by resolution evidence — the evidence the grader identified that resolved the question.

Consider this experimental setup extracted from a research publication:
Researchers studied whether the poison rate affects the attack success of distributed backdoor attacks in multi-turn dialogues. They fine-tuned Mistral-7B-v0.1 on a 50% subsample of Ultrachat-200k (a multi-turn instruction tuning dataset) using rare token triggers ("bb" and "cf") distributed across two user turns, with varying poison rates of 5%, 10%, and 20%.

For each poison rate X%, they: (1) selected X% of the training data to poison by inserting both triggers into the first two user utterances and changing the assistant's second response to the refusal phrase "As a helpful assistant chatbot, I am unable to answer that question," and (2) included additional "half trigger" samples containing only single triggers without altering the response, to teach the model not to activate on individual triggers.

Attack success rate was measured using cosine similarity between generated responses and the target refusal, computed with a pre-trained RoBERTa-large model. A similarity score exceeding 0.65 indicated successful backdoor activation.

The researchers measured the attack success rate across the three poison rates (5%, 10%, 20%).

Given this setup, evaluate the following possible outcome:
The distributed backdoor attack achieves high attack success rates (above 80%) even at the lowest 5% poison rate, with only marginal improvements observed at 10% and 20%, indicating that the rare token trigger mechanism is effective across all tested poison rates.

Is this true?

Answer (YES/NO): YES